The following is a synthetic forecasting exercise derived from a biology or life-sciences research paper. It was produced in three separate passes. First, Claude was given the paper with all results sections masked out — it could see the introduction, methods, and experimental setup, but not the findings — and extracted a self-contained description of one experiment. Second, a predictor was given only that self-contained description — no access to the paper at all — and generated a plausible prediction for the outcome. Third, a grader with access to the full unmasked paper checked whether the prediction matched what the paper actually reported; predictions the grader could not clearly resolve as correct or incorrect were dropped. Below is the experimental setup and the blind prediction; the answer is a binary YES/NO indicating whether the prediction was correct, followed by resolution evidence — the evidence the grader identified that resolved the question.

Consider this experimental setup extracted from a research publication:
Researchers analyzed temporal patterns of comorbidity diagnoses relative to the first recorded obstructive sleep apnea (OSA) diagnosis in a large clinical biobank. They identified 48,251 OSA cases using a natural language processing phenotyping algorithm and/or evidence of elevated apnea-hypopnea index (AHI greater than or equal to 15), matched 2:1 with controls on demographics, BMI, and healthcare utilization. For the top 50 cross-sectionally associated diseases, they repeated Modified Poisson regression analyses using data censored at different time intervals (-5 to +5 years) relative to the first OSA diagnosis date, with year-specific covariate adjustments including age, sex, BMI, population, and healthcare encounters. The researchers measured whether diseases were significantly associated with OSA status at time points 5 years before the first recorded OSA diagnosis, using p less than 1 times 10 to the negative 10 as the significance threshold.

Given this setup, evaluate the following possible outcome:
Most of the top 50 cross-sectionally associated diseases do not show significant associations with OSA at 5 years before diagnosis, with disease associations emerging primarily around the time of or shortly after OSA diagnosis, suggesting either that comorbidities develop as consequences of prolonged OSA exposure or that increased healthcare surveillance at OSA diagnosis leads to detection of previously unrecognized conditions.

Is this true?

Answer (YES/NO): NO